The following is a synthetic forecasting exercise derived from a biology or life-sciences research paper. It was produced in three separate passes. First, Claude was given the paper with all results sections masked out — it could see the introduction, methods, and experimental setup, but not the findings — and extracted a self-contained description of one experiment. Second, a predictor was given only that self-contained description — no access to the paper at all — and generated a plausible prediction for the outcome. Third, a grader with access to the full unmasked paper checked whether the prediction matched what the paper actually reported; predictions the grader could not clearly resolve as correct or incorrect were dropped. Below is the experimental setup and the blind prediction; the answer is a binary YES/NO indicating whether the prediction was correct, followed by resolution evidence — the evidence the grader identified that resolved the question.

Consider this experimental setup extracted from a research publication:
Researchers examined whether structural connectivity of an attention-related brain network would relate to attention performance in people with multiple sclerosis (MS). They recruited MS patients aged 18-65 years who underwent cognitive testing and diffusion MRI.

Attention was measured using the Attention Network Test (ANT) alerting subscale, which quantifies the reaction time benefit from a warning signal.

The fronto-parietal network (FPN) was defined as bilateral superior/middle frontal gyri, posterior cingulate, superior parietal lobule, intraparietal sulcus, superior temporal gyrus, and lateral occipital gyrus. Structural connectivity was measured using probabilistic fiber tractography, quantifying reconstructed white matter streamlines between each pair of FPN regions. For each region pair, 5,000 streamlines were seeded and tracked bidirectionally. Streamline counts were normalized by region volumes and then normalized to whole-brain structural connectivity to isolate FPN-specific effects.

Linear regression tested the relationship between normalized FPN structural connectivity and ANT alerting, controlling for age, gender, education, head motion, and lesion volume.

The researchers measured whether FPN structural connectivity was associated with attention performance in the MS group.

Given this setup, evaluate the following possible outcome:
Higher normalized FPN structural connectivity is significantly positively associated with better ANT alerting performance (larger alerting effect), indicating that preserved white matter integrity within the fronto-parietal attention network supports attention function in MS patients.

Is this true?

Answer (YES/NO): NO